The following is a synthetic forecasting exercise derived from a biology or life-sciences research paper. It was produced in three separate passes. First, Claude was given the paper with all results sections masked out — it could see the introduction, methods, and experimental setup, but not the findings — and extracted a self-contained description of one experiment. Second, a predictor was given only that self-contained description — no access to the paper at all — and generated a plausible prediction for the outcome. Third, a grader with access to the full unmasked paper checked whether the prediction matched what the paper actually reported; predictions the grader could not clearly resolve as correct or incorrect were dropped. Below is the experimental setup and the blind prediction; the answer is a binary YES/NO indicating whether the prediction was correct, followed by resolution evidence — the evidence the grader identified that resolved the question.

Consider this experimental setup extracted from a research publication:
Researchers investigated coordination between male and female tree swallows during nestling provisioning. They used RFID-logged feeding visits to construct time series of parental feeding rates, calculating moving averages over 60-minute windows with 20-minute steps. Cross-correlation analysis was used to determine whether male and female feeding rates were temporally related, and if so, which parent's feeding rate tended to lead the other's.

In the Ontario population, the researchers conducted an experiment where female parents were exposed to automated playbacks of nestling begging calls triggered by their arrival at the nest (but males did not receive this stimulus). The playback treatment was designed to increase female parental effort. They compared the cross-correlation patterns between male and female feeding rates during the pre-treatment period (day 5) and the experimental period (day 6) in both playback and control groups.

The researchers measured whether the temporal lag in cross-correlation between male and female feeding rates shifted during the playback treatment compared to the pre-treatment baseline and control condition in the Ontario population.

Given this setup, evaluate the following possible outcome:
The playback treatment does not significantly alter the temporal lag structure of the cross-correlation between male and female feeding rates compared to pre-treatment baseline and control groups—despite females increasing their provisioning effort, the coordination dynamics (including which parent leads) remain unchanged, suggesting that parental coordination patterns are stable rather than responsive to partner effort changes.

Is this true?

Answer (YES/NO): NO